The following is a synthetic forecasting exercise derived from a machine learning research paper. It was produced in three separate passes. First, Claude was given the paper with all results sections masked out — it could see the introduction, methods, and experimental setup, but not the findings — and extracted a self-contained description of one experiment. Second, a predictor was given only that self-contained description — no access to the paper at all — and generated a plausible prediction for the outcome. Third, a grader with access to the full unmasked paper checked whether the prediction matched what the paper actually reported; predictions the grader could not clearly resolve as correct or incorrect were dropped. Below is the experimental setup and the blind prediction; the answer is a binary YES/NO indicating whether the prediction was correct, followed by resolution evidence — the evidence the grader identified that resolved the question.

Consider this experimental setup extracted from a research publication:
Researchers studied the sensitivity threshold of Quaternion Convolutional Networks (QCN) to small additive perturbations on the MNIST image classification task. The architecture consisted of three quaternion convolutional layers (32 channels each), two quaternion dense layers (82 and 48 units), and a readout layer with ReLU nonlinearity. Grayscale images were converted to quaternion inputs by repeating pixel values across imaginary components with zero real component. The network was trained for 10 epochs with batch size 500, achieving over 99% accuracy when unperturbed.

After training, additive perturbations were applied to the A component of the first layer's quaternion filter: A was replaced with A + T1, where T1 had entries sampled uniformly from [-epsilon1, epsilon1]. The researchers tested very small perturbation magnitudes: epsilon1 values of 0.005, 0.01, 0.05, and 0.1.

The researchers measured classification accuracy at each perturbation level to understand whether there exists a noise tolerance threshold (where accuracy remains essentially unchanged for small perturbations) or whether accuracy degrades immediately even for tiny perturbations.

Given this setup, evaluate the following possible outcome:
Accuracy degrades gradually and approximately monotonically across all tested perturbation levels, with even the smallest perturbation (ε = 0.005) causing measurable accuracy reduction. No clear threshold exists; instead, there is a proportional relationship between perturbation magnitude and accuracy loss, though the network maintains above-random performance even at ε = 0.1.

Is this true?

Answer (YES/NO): NO